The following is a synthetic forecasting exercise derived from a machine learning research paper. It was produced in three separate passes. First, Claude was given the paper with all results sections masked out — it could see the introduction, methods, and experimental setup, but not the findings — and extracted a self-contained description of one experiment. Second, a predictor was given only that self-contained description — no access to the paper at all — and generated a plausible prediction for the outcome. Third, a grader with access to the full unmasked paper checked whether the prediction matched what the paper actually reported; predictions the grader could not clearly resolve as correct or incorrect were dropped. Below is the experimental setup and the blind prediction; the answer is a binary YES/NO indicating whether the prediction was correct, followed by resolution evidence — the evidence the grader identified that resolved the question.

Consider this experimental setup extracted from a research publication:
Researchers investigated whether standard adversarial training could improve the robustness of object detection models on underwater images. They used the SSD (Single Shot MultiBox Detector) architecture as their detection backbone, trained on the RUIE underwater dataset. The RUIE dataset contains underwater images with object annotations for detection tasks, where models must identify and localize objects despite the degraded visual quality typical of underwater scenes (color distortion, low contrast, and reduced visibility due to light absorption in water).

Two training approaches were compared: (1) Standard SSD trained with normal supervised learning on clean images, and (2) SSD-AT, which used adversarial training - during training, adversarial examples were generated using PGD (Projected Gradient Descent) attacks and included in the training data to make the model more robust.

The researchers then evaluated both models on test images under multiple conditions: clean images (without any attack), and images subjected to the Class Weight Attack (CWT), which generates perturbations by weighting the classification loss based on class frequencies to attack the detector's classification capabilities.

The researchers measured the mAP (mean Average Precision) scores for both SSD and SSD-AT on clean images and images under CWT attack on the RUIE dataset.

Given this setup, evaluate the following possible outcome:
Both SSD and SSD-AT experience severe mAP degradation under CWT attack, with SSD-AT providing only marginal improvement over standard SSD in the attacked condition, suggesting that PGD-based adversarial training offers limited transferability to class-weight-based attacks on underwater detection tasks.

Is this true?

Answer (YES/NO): NO